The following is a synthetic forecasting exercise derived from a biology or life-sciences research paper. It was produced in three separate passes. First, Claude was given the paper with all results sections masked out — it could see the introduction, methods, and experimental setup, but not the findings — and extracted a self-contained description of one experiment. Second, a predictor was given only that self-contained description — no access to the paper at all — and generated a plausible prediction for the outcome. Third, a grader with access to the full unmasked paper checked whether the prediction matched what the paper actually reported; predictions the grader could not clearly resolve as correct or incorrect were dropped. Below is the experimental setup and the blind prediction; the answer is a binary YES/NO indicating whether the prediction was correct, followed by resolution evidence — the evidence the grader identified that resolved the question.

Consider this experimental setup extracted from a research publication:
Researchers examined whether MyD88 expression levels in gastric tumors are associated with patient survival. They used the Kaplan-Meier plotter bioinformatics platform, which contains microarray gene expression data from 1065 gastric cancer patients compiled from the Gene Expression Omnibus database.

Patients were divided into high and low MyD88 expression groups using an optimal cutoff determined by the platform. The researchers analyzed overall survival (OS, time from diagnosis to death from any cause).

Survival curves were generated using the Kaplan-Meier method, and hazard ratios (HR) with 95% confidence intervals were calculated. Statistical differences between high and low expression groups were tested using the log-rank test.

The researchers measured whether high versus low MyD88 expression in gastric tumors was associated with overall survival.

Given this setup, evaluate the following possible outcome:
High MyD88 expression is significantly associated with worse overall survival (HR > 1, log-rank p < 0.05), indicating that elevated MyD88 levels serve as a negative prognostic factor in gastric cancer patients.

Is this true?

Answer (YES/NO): NO